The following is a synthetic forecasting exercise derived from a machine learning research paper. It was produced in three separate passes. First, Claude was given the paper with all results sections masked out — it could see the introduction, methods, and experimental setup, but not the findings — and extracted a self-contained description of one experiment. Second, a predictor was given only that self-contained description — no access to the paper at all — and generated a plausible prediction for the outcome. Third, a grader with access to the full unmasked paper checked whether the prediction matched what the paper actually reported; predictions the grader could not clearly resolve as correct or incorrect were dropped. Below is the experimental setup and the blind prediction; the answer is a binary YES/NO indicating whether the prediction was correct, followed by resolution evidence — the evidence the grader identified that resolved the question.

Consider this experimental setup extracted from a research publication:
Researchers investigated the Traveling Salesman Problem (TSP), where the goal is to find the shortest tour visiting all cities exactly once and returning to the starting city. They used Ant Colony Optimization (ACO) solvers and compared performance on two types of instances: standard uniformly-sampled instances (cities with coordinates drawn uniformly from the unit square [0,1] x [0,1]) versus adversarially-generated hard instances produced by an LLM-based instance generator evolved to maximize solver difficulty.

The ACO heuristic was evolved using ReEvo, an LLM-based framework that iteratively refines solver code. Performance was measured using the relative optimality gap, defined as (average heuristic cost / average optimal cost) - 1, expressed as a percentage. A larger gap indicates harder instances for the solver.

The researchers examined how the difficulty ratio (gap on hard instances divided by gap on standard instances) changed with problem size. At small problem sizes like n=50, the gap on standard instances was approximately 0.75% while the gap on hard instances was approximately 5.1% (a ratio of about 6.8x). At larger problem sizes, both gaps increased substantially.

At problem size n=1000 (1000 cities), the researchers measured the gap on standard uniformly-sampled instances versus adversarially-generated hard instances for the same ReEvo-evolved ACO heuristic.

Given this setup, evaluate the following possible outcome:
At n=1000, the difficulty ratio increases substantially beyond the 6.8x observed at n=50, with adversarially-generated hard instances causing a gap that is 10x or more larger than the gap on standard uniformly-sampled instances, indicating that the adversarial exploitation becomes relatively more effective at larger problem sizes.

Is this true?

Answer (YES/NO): NO